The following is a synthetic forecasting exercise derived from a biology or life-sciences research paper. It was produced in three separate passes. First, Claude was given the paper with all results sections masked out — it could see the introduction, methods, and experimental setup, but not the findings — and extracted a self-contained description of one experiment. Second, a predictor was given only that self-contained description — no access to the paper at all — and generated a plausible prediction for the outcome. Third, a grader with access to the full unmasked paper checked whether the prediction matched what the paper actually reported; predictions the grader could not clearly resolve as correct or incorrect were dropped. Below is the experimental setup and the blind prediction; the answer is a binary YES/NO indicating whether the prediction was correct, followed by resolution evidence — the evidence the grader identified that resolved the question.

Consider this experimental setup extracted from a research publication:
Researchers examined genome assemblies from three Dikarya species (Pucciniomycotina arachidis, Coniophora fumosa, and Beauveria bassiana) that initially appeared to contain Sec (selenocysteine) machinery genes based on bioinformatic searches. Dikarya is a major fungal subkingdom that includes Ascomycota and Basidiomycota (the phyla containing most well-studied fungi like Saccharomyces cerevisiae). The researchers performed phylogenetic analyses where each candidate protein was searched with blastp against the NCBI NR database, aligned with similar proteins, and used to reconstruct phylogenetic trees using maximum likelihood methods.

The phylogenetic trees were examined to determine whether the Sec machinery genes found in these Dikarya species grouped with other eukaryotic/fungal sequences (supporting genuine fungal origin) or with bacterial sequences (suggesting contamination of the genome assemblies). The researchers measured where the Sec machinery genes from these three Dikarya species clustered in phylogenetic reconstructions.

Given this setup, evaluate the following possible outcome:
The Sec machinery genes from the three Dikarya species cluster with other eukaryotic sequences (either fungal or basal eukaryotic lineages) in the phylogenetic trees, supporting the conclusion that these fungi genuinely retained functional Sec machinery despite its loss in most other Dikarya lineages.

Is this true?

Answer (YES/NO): NO